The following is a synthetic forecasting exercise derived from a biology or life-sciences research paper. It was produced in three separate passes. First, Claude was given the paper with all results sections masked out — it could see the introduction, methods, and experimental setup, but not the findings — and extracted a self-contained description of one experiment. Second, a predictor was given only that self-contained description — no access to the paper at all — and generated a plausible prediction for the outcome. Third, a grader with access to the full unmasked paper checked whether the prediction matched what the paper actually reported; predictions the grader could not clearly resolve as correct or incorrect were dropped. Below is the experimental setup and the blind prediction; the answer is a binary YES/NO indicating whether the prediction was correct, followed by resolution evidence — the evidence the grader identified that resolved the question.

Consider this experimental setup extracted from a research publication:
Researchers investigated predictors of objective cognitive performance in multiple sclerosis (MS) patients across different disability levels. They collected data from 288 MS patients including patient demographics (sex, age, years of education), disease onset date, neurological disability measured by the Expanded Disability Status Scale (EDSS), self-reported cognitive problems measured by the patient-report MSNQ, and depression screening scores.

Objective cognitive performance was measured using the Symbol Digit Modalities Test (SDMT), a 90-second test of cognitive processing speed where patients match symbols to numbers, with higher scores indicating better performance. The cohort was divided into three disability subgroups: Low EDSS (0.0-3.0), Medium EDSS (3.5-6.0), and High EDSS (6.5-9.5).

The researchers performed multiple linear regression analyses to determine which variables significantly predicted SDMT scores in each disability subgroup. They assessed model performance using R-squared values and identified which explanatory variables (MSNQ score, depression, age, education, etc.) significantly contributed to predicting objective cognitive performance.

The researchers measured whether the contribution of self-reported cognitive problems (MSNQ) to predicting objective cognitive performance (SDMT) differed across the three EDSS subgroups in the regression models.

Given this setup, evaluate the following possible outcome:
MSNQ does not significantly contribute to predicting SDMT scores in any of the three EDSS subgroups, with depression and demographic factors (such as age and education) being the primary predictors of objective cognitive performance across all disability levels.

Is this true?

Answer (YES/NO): NO